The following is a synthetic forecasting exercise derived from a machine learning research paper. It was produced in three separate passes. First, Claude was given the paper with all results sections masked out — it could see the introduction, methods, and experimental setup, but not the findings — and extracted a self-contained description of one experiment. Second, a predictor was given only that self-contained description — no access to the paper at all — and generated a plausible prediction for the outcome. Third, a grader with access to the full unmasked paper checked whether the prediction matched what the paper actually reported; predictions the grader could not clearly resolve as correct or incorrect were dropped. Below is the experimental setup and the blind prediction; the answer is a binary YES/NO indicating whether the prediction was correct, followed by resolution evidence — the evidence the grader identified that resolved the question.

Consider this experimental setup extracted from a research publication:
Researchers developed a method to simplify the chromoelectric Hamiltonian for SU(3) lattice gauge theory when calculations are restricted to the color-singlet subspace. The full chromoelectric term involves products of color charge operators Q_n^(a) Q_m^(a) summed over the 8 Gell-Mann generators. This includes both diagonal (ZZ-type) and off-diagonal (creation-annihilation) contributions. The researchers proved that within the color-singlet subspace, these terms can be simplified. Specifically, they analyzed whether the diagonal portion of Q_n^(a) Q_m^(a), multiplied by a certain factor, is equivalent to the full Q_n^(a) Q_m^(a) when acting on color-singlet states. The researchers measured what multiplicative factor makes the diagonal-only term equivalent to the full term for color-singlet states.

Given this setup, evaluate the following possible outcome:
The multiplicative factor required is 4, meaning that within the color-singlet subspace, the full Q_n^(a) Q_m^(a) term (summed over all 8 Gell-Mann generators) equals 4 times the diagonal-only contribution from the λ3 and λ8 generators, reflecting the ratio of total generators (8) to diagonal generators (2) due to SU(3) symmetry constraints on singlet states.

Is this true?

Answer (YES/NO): NO